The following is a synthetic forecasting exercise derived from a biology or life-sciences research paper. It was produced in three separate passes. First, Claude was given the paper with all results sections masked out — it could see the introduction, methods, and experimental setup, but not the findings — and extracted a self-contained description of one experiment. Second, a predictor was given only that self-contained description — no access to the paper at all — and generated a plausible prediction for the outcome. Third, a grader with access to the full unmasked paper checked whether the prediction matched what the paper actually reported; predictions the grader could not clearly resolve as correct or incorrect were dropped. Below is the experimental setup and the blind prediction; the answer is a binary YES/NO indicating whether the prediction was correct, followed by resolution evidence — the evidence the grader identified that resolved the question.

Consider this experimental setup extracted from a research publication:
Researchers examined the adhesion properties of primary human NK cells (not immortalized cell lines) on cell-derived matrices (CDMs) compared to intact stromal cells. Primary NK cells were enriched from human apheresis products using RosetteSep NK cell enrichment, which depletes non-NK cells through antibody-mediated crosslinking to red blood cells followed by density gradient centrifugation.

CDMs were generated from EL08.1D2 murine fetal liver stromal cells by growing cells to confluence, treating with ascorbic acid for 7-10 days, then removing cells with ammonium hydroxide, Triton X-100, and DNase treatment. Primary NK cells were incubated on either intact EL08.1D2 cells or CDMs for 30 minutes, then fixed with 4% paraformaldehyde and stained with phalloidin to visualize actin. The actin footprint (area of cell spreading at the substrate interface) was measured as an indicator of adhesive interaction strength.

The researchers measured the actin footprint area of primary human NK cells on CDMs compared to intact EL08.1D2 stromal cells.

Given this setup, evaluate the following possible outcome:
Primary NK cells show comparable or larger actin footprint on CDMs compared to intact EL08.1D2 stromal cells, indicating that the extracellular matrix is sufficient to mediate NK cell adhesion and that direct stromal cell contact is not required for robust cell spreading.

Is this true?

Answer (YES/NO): YES